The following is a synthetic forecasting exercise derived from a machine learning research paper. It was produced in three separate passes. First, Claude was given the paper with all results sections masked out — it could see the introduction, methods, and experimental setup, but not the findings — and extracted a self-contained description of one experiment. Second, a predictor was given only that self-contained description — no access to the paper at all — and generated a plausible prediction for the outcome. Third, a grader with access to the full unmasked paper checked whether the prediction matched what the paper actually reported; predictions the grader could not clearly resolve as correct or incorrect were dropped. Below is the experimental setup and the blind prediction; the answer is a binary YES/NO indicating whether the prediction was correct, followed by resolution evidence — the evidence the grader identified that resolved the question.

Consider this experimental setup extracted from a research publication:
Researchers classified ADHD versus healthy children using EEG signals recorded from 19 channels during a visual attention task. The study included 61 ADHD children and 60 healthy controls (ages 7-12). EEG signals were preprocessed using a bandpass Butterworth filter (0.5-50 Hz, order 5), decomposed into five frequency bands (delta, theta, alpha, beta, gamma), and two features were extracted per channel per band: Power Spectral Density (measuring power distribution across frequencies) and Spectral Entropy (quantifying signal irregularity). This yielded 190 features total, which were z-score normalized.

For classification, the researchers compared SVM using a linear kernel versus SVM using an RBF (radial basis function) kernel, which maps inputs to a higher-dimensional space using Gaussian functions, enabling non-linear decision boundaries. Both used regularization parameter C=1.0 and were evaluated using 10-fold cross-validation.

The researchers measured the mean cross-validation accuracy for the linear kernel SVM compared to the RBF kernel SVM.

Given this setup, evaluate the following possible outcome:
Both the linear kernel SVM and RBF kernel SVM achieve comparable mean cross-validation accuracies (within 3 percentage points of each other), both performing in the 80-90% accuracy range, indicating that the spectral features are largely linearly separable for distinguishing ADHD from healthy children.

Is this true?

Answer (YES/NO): NO